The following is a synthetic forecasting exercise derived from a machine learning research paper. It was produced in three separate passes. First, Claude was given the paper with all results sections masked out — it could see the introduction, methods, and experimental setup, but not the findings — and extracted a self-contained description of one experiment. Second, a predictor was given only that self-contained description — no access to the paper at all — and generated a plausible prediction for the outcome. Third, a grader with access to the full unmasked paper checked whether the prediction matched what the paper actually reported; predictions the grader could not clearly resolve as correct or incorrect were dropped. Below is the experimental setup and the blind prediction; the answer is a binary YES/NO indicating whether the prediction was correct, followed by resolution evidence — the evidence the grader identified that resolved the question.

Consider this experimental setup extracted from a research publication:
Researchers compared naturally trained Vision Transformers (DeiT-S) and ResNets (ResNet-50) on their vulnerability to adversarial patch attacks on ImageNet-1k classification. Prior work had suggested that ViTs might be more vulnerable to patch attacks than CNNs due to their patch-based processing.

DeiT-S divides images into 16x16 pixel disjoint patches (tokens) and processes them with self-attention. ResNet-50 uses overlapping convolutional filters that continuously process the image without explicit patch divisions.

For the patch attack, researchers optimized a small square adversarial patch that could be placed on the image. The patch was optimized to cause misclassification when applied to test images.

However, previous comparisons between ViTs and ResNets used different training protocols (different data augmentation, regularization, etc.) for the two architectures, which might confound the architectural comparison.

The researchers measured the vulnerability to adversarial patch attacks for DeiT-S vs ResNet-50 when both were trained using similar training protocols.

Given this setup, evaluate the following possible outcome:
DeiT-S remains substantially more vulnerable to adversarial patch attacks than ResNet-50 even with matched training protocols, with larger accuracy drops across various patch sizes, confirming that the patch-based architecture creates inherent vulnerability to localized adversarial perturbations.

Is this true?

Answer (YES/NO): NO